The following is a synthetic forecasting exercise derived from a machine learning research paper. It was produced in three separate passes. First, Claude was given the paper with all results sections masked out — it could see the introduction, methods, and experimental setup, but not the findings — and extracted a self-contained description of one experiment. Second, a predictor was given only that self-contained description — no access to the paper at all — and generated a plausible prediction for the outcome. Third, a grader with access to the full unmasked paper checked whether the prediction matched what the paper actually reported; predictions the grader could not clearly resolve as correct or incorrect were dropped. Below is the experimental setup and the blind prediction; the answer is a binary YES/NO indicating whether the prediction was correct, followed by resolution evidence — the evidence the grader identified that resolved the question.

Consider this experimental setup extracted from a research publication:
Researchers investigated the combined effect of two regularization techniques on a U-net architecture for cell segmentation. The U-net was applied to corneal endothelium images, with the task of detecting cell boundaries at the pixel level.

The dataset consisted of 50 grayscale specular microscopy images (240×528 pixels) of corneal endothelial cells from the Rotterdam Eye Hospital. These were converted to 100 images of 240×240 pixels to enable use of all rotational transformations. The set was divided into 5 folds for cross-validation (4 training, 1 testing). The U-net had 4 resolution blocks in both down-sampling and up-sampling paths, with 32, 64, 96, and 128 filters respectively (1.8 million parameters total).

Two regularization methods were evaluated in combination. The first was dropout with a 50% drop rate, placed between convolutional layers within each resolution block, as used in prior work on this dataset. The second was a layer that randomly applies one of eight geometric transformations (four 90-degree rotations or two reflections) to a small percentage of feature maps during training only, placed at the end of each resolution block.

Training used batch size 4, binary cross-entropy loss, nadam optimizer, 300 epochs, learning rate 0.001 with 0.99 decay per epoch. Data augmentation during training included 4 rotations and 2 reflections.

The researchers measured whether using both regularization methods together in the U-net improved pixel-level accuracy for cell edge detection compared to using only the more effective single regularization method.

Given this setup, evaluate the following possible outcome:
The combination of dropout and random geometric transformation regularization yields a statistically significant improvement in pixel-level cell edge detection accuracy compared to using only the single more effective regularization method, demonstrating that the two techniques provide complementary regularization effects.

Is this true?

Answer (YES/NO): NO